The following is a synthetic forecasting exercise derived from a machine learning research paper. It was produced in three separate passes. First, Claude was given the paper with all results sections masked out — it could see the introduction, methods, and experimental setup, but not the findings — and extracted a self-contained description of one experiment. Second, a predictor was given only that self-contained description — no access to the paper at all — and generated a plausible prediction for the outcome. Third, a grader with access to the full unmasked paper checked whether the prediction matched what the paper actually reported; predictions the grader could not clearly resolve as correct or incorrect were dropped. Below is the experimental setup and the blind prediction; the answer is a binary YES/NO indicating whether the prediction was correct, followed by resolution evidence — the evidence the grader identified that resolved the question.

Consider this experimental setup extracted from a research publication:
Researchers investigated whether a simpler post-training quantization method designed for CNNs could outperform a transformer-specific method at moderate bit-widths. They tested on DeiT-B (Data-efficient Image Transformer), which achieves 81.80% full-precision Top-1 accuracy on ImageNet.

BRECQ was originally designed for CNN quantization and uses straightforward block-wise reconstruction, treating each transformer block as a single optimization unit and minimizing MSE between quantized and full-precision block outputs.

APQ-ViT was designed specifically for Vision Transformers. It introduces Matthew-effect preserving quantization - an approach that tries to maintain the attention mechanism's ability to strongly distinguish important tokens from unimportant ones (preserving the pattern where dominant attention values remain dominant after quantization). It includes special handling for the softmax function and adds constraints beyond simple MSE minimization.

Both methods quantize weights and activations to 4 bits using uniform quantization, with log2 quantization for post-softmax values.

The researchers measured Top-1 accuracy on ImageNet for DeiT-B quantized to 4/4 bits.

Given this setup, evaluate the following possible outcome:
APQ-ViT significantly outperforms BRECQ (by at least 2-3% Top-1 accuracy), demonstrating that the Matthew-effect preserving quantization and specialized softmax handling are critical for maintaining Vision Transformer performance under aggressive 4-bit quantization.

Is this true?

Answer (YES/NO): NO